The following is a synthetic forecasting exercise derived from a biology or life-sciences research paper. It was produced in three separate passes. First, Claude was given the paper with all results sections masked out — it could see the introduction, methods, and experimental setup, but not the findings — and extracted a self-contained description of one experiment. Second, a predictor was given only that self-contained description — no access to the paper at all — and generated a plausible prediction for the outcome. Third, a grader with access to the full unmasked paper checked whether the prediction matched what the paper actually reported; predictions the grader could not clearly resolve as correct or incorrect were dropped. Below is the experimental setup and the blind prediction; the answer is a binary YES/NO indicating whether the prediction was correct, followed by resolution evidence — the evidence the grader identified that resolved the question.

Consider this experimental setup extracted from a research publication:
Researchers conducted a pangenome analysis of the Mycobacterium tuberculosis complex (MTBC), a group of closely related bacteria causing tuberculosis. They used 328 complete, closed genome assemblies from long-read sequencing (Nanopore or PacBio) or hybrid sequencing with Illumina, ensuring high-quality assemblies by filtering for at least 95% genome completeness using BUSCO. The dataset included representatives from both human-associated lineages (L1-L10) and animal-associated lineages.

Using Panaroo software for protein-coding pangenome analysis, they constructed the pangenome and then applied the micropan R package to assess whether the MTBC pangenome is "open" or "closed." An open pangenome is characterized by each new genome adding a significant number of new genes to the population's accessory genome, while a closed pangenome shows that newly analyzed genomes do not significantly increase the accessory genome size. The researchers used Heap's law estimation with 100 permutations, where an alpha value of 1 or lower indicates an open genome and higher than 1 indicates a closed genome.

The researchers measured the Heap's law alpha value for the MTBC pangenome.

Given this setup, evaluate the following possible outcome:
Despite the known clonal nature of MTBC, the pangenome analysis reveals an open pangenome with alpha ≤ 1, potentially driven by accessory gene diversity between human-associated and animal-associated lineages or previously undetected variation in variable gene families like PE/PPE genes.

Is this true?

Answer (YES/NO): NO